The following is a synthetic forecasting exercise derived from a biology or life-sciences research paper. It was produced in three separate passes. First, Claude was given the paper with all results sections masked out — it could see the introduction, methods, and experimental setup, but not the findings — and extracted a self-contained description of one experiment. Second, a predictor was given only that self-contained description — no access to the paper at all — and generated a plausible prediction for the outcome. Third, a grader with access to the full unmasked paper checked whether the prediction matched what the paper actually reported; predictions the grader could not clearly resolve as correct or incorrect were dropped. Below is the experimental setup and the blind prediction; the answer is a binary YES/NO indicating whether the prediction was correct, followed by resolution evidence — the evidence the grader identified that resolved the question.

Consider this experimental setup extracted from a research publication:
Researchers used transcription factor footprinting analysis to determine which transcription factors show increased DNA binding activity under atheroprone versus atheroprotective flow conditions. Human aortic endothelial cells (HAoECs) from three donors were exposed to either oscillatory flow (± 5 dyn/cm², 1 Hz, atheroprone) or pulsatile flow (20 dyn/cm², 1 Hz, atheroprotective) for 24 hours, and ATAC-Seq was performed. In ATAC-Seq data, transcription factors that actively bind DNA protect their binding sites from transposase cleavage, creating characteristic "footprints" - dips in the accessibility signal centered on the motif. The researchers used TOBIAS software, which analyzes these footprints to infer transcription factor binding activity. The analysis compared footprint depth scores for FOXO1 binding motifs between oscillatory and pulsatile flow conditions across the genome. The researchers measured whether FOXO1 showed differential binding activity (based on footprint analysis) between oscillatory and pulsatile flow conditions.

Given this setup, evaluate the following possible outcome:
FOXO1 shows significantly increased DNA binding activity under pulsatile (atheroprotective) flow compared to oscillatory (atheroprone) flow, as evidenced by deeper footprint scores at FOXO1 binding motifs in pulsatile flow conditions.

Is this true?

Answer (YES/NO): NO